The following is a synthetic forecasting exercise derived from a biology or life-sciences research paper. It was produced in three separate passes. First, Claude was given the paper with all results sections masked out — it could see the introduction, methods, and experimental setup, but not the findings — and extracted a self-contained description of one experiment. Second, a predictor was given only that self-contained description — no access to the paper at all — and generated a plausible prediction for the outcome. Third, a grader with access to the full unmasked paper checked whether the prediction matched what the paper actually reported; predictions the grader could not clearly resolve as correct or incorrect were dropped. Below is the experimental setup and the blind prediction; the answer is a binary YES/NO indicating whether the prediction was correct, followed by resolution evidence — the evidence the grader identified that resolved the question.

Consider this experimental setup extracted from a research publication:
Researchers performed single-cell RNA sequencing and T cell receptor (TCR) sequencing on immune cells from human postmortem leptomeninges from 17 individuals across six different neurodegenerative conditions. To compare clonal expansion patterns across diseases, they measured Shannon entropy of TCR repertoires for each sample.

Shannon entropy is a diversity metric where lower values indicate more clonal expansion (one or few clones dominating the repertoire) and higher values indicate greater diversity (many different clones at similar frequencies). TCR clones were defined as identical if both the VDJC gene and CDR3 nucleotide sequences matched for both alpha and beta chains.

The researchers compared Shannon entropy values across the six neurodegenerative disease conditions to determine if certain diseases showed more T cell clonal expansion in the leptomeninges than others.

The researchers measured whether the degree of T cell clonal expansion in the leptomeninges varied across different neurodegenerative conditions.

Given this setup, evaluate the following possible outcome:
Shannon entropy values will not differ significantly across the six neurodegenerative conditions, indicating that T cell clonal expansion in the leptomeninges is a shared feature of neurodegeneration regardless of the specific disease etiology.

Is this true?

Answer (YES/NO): NO